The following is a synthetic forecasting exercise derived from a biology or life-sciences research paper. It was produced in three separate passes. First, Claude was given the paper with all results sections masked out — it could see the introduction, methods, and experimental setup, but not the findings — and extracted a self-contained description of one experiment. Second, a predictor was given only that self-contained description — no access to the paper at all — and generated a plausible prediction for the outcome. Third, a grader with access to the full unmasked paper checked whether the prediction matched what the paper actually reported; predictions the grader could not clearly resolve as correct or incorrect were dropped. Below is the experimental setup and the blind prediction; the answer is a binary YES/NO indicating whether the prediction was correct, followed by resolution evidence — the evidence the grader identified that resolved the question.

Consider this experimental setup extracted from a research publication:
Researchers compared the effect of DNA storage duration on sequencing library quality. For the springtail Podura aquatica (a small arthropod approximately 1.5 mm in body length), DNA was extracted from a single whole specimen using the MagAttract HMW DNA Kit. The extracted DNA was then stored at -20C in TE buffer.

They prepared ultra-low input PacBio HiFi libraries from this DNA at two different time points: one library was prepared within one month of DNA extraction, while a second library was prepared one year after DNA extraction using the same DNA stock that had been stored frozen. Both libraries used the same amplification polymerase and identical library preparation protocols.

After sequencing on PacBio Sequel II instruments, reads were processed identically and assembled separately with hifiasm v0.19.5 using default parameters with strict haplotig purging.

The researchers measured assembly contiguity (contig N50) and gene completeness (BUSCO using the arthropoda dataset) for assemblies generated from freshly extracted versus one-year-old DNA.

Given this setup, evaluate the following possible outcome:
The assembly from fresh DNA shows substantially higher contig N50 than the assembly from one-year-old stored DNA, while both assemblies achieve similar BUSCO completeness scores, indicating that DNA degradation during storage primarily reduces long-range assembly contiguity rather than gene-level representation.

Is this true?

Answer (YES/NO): NO